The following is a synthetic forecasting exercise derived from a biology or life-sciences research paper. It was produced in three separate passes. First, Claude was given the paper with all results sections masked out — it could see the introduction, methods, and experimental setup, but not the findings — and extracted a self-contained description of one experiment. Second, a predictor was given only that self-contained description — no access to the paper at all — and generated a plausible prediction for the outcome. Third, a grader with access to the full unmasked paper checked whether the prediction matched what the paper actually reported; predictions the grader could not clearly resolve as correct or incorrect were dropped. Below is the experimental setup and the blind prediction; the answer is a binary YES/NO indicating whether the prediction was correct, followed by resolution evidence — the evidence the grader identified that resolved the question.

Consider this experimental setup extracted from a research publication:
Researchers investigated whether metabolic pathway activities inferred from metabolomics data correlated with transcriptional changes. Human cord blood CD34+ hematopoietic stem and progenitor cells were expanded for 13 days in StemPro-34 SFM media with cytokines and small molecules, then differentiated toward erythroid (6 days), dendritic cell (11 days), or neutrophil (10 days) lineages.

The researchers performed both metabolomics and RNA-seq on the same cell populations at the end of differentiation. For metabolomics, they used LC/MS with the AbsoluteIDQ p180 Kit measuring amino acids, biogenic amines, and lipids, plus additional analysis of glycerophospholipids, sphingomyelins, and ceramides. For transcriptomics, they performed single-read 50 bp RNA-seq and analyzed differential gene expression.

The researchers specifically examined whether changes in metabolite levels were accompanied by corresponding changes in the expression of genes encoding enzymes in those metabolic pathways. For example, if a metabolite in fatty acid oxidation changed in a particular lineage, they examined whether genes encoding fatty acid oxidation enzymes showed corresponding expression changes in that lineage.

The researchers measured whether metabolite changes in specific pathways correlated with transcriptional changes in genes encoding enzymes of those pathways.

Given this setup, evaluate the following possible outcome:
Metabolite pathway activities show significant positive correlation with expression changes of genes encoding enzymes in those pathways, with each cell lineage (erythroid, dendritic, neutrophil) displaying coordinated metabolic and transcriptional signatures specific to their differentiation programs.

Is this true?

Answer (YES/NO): NO